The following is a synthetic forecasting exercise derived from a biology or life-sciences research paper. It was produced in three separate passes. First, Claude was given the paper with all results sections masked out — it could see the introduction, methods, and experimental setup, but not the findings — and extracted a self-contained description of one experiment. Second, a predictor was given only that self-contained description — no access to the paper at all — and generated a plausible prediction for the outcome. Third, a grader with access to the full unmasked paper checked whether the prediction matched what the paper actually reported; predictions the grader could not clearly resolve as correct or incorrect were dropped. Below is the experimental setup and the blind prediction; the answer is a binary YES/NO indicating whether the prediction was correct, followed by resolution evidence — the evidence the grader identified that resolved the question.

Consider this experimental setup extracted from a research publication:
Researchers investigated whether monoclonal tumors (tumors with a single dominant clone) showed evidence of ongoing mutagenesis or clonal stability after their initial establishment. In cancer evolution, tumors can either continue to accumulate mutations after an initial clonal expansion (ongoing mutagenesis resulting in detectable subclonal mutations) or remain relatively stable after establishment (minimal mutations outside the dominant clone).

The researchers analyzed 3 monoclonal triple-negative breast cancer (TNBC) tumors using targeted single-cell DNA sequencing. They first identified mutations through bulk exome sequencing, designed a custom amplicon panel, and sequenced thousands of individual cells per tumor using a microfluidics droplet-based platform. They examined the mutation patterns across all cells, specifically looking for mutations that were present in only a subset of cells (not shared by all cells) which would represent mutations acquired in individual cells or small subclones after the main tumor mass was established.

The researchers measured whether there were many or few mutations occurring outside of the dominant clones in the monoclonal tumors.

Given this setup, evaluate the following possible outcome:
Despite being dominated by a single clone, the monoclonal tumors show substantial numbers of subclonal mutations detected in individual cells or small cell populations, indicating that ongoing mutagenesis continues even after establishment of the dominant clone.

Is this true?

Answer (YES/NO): NO